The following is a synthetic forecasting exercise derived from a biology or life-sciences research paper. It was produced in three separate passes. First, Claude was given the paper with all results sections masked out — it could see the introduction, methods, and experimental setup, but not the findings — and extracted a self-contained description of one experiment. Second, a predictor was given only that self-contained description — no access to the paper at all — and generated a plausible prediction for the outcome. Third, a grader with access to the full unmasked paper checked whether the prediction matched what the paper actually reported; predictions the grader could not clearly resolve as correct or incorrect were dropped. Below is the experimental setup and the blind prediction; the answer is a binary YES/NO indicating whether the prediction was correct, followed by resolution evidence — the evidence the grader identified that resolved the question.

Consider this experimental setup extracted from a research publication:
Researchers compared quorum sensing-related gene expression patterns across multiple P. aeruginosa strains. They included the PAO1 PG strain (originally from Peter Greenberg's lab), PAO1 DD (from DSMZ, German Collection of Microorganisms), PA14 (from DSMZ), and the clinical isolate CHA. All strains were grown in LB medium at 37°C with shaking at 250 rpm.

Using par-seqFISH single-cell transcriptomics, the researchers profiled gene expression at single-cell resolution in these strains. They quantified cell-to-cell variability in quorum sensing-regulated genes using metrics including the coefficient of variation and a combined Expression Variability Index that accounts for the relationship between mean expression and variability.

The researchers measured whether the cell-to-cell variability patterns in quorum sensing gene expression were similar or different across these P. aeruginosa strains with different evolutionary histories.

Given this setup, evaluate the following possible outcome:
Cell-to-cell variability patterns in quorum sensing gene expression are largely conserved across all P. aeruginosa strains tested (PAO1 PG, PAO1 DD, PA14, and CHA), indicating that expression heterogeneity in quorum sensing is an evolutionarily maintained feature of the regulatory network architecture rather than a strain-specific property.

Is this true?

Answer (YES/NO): YES